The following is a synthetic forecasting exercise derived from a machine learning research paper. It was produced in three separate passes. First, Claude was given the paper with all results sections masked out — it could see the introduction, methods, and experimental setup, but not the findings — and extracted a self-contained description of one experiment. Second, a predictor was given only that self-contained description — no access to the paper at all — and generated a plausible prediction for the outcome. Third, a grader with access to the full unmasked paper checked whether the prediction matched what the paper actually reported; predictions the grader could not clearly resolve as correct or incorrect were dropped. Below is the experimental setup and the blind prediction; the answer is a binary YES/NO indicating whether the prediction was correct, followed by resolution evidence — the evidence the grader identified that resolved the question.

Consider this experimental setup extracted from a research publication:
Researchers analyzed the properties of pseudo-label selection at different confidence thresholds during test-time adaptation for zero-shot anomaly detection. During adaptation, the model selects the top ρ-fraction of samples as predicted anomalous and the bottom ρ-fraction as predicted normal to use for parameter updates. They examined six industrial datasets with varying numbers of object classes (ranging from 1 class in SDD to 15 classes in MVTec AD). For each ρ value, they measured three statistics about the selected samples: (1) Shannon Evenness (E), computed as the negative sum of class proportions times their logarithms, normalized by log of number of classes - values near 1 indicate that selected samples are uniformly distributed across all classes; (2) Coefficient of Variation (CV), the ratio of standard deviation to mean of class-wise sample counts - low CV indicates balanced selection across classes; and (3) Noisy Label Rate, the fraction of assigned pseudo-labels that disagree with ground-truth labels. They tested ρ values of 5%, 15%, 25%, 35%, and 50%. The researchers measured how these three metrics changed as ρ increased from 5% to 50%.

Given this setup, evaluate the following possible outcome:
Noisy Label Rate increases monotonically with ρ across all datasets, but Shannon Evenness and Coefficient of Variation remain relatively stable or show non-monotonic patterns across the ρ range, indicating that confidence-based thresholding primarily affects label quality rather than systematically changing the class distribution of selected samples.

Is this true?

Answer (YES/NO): NO